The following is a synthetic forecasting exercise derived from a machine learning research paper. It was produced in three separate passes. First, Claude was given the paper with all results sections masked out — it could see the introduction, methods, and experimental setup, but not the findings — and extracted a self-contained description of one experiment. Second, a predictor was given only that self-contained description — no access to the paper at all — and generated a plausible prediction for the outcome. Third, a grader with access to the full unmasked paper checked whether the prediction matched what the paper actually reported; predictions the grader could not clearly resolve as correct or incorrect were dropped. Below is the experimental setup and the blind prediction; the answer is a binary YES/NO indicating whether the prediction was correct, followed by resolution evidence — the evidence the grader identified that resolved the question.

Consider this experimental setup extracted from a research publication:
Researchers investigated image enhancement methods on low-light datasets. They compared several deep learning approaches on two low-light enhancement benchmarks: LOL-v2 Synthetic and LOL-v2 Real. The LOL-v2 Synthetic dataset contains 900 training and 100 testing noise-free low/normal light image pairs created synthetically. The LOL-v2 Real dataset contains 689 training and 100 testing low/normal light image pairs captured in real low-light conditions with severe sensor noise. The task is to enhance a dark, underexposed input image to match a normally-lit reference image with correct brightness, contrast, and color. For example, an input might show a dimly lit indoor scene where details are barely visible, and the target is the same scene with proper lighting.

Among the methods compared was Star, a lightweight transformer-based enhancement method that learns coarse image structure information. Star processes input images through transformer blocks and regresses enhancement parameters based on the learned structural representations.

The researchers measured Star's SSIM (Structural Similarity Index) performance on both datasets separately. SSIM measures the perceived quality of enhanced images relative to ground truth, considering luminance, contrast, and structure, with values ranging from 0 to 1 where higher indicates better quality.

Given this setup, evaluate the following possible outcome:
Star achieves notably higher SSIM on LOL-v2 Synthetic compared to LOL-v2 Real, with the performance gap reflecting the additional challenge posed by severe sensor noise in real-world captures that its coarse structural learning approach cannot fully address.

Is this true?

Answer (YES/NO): YES